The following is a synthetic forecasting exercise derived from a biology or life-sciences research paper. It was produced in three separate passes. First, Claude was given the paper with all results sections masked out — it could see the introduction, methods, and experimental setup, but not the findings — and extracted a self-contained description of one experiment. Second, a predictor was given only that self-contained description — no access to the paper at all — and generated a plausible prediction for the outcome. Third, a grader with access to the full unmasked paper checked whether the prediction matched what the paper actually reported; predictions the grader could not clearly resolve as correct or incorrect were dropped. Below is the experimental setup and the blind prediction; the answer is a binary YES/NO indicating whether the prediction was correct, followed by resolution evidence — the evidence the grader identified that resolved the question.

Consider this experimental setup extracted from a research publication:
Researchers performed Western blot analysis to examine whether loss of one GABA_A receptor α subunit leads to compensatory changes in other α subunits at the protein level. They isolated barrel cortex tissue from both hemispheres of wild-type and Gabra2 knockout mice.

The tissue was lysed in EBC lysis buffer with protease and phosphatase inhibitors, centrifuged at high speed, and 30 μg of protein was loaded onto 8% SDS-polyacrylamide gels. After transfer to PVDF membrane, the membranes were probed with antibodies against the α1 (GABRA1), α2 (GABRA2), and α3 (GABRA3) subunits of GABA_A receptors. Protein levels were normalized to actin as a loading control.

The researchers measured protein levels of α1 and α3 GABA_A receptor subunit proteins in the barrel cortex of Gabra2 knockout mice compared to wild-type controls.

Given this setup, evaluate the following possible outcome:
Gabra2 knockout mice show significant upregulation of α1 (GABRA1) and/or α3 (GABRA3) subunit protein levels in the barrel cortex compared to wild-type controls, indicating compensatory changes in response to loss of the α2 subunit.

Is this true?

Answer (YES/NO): YES